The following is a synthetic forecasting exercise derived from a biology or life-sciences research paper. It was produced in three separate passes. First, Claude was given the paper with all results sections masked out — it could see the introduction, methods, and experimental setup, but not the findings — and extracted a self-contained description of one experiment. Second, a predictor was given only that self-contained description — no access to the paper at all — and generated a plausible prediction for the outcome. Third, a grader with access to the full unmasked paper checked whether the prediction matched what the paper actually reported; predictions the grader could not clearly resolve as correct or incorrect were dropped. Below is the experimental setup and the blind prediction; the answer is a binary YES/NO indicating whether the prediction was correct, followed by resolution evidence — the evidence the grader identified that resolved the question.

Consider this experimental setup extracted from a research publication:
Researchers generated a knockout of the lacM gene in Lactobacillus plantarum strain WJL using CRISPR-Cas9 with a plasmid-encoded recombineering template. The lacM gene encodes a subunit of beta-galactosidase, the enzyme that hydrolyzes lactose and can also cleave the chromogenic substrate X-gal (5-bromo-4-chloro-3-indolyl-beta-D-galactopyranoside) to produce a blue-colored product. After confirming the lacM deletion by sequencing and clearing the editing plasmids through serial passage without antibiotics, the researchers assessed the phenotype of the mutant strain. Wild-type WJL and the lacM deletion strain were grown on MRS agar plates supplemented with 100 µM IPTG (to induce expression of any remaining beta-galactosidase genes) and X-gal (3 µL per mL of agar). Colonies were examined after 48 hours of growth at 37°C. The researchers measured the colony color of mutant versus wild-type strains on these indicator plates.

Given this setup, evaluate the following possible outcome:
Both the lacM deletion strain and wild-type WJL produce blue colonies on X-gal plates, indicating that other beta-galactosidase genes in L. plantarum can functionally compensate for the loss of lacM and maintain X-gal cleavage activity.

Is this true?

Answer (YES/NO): NO